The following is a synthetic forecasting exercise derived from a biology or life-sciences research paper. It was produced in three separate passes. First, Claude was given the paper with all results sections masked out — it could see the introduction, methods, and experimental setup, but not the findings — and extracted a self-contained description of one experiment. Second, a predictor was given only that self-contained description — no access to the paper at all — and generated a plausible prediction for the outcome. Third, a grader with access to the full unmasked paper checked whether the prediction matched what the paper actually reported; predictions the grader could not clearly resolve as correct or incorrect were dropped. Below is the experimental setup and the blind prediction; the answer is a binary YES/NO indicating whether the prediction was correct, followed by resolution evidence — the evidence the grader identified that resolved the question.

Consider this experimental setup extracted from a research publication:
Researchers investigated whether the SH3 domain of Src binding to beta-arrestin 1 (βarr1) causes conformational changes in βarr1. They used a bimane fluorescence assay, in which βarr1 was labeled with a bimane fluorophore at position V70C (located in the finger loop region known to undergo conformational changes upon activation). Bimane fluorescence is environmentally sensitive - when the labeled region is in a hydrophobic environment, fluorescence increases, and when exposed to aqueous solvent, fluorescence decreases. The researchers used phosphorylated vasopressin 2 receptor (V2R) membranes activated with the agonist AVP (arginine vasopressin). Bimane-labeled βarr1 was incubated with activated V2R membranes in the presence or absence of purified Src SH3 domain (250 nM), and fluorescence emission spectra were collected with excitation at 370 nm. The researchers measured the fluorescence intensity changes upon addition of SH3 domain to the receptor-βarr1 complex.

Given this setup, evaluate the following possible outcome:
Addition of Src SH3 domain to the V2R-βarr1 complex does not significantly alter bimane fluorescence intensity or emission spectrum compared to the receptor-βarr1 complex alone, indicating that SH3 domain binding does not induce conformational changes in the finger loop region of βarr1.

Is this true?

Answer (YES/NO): NO